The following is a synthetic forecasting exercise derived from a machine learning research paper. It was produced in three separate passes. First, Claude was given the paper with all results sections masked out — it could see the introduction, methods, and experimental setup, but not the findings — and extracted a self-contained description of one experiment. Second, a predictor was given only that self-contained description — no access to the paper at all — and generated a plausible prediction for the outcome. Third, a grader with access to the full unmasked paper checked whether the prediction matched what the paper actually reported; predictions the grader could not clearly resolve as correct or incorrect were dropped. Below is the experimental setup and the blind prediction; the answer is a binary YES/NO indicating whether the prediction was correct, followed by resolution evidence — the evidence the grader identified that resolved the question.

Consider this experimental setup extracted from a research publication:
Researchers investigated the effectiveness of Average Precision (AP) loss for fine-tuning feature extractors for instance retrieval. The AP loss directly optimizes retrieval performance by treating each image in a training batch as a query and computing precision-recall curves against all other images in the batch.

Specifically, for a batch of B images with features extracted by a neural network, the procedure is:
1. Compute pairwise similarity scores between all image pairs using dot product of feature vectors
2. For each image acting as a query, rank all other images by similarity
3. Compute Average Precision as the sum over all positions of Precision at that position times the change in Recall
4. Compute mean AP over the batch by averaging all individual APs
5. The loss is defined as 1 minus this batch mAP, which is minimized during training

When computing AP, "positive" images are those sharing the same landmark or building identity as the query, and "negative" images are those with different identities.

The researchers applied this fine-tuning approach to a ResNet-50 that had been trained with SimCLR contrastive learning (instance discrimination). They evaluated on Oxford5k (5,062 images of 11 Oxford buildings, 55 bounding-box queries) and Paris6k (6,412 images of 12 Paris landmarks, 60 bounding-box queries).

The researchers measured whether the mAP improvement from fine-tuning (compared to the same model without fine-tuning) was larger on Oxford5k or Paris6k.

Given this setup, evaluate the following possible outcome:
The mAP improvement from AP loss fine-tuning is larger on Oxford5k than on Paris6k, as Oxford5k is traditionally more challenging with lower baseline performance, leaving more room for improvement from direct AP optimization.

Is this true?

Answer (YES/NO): YES